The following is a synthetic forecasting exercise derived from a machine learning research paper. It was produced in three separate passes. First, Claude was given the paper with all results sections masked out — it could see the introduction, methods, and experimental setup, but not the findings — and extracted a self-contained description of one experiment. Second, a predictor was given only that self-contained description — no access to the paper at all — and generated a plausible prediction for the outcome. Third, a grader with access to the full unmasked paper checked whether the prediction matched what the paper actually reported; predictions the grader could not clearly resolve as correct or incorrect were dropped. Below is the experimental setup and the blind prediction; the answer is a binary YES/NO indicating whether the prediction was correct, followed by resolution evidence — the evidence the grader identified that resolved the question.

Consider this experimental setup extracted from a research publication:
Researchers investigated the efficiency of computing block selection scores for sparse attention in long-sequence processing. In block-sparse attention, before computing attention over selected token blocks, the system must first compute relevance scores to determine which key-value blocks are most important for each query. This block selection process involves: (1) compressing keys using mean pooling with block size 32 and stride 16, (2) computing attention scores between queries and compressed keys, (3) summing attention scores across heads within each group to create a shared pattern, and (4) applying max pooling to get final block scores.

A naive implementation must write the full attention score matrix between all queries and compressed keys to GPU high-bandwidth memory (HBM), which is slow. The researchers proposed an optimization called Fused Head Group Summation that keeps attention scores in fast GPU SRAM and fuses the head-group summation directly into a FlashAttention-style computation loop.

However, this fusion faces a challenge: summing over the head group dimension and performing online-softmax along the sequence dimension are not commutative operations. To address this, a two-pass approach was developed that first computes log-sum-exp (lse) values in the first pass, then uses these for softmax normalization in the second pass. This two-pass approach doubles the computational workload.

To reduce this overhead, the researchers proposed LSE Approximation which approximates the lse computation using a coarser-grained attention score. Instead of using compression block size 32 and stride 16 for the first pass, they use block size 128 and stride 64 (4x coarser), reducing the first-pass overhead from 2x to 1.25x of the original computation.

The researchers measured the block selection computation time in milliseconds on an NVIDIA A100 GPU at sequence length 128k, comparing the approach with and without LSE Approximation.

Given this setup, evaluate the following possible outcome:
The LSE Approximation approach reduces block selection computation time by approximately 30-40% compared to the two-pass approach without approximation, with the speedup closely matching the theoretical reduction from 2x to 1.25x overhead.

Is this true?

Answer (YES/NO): NO